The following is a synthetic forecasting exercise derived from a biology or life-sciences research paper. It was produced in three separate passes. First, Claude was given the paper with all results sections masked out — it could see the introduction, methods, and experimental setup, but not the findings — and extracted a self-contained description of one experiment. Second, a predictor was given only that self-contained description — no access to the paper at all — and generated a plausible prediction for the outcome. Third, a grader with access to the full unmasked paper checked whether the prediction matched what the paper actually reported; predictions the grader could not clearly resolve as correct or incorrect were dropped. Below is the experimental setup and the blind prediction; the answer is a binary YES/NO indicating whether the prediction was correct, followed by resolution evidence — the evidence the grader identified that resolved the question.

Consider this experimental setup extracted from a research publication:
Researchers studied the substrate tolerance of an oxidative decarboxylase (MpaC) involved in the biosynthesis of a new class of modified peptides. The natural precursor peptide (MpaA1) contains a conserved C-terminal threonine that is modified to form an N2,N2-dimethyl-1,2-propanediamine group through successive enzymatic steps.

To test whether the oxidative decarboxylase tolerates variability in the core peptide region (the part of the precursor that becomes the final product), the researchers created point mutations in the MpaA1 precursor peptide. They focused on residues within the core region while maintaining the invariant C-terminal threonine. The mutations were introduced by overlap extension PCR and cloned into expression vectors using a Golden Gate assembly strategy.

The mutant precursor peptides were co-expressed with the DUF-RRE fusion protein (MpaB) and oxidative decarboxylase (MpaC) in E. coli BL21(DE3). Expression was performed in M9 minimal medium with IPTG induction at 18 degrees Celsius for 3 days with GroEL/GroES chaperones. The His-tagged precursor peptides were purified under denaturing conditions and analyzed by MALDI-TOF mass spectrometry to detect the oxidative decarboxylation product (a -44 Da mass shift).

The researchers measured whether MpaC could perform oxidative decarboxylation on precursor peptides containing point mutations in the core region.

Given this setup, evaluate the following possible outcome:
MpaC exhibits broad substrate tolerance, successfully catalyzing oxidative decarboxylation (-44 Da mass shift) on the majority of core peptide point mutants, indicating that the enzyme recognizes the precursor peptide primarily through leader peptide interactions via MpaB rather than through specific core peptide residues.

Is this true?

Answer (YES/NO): YES